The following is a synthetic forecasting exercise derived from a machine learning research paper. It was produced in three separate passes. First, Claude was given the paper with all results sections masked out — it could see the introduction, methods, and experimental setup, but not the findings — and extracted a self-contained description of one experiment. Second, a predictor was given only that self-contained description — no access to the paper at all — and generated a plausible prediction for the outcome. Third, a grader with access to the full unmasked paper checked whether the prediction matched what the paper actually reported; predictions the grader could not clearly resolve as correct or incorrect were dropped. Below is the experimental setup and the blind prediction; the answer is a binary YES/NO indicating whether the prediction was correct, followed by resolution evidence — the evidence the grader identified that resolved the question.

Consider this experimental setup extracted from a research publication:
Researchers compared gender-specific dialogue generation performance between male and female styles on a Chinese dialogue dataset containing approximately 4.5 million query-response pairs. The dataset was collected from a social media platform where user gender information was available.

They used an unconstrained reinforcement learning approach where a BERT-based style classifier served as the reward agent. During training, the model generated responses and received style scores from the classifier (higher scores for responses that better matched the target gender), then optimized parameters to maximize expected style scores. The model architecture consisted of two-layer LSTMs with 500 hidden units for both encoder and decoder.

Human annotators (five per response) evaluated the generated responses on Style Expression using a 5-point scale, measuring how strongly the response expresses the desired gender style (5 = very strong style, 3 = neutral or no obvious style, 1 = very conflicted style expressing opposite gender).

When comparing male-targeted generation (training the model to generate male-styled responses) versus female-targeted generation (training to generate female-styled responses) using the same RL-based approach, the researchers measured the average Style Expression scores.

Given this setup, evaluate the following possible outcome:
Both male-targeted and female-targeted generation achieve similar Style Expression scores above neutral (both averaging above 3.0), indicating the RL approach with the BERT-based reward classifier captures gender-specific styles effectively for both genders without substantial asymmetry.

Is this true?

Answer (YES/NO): NO